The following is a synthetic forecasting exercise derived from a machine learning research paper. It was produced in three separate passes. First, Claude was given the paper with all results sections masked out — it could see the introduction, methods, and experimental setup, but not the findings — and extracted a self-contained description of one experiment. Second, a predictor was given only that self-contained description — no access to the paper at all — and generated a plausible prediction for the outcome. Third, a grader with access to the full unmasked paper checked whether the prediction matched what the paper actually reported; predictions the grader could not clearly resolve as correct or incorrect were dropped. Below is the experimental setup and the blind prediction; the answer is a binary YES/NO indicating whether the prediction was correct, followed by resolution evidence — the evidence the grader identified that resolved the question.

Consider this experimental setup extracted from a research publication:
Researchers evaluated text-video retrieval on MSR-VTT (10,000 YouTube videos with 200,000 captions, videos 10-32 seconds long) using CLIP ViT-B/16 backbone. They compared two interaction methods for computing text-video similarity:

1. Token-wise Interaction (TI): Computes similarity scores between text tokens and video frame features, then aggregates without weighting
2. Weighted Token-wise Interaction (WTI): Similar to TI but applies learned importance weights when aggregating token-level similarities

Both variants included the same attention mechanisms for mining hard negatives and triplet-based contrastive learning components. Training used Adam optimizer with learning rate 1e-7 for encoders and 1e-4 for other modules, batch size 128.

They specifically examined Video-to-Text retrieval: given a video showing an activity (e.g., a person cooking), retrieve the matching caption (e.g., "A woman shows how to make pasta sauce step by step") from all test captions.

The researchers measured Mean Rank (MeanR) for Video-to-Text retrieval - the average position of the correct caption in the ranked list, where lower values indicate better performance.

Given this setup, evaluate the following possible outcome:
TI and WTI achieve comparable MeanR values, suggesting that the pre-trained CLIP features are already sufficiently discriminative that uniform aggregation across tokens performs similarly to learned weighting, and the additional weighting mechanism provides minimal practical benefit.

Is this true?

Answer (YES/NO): NO